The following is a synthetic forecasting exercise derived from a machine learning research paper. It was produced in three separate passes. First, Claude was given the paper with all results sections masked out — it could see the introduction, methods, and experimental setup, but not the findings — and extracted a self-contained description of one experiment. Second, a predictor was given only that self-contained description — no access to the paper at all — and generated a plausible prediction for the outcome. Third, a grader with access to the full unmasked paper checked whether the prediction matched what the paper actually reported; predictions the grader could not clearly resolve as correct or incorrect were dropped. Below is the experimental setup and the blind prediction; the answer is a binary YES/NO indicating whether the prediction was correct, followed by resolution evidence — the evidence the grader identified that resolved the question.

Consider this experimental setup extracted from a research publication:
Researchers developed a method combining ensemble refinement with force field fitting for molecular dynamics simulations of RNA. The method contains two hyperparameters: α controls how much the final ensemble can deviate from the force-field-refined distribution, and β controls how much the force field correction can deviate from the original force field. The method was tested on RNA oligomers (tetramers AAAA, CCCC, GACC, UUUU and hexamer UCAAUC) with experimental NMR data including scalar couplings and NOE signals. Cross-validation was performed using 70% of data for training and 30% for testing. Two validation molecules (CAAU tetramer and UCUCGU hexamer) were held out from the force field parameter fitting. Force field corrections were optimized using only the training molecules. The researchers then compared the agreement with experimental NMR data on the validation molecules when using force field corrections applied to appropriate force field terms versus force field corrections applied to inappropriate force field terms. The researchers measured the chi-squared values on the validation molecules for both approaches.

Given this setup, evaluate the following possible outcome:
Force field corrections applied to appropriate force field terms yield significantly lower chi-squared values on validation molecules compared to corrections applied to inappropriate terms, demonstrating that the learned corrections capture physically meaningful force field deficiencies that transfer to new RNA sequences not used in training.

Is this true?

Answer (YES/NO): YES